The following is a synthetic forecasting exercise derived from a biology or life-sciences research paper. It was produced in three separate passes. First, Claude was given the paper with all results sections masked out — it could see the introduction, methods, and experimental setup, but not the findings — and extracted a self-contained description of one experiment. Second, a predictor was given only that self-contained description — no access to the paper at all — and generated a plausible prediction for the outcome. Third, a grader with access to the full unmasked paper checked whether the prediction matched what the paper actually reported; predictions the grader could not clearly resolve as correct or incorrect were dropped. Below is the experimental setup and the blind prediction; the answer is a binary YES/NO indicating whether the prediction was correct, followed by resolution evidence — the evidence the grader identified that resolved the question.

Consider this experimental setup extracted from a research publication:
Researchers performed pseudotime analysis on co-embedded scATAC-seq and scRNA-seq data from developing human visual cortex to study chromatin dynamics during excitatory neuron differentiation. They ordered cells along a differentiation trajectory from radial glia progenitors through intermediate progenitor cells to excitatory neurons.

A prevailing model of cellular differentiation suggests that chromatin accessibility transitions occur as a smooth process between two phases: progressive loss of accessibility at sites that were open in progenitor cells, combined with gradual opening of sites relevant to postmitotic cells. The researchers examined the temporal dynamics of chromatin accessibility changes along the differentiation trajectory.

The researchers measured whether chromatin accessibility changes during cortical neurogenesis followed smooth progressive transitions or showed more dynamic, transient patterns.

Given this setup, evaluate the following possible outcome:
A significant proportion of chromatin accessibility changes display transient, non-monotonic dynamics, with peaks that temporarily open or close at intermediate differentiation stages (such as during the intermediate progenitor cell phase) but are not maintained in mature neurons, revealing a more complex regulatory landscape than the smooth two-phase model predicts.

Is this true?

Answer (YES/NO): YES